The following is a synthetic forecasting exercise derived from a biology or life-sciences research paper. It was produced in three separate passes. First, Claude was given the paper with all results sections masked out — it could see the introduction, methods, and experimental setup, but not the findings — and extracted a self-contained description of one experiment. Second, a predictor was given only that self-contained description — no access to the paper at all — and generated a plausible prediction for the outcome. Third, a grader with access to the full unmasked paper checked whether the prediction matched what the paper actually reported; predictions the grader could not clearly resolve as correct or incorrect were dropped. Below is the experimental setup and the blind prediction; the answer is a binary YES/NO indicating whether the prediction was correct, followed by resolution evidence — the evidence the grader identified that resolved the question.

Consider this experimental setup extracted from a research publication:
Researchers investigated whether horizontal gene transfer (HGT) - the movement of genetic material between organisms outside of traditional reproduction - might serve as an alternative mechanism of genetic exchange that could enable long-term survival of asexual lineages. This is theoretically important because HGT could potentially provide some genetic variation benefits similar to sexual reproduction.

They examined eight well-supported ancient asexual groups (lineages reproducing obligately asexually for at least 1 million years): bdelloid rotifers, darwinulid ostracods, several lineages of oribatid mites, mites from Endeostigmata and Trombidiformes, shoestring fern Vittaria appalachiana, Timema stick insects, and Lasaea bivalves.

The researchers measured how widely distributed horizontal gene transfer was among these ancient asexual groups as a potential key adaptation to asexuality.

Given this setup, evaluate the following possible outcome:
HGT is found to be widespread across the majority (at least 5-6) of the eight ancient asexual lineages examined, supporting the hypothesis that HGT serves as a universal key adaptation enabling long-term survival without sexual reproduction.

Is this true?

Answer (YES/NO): NO